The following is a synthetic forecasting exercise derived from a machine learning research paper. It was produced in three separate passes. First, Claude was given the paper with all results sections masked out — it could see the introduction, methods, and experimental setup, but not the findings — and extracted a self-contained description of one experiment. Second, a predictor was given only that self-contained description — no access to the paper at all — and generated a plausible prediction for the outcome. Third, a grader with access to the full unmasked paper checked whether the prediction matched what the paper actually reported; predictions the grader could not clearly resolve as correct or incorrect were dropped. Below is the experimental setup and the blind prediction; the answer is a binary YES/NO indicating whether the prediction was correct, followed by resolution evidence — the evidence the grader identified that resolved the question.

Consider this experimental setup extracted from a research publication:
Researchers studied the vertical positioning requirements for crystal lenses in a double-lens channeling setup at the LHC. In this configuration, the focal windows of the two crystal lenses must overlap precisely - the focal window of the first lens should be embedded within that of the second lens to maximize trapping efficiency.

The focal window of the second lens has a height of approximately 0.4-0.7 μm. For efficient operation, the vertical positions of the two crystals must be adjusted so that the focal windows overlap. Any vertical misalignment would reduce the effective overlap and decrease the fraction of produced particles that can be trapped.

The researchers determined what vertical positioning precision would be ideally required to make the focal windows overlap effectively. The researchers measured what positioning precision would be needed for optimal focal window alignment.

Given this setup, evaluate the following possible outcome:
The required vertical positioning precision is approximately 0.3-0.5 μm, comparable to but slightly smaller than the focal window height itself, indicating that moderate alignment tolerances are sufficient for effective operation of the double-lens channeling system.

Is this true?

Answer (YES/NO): NO